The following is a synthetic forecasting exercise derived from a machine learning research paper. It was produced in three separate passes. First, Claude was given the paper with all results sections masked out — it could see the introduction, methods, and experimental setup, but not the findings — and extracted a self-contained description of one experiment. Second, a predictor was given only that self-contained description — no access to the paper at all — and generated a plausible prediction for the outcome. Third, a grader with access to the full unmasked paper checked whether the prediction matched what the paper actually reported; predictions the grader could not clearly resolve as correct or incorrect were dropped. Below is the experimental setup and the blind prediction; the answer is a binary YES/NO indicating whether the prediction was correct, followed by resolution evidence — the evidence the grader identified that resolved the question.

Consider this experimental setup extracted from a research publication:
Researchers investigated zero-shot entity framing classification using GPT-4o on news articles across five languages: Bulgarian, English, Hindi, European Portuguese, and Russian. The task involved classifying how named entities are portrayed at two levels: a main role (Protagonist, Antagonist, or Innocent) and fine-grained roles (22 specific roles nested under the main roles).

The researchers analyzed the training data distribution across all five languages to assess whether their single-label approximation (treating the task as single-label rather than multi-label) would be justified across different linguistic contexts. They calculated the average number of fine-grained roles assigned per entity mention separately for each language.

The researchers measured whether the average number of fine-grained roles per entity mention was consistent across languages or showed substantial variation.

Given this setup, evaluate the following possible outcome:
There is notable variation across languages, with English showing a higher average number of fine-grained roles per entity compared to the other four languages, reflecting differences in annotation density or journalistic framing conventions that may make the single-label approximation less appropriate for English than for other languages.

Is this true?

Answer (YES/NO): NO